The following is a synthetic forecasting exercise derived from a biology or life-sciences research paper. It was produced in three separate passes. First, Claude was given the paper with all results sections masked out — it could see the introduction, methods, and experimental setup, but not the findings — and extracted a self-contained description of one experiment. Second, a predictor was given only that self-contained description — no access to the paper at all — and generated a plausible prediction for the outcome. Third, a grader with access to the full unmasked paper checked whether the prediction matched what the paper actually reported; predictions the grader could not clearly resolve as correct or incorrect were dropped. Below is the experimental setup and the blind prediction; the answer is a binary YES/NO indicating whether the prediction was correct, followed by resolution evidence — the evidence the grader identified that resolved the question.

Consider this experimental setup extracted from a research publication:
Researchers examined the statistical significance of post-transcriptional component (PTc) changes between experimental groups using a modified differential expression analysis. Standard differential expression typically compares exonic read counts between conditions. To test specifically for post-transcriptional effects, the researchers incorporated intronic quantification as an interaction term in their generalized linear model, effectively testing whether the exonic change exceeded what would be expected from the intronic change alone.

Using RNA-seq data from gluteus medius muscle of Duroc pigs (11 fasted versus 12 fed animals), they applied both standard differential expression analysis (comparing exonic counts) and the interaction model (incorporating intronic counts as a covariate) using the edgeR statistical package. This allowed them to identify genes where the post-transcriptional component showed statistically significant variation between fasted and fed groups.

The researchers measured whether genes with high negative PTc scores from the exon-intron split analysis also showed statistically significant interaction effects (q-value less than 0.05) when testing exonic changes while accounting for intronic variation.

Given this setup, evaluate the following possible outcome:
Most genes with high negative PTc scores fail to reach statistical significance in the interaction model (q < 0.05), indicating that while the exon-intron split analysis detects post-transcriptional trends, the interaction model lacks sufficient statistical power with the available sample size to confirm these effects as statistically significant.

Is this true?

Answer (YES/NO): NO